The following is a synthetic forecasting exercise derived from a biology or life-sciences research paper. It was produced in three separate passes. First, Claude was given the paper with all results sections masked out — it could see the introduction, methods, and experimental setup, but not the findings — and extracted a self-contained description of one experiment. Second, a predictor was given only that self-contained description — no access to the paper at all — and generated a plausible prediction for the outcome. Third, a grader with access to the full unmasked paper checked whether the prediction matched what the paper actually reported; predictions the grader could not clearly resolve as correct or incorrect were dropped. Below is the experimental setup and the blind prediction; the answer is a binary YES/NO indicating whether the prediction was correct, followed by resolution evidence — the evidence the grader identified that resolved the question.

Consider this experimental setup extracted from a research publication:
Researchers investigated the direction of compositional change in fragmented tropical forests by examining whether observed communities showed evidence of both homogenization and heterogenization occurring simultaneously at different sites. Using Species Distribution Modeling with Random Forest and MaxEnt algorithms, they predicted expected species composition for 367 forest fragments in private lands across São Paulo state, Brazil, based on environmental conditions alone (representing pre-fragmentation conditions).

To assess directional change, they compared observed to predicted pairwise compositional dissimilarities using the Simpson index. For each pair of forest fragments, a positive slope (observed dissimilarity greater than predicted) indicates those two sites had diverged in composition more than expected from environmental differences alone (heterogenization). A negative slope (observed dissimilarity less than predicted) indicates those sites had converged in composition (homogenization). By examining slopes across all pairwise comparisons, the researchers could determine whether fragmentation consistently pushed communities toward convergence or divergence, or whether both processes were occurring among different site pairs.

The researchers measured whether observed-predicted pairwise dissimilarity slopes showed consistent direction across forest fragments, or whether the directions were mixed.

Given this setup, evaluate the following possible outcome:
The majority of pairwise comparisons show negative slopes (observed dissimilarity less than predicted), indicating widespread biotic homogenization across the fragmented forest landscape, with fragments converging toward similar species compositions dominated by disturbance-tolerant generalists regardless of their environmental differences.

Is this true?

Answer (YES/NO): NO